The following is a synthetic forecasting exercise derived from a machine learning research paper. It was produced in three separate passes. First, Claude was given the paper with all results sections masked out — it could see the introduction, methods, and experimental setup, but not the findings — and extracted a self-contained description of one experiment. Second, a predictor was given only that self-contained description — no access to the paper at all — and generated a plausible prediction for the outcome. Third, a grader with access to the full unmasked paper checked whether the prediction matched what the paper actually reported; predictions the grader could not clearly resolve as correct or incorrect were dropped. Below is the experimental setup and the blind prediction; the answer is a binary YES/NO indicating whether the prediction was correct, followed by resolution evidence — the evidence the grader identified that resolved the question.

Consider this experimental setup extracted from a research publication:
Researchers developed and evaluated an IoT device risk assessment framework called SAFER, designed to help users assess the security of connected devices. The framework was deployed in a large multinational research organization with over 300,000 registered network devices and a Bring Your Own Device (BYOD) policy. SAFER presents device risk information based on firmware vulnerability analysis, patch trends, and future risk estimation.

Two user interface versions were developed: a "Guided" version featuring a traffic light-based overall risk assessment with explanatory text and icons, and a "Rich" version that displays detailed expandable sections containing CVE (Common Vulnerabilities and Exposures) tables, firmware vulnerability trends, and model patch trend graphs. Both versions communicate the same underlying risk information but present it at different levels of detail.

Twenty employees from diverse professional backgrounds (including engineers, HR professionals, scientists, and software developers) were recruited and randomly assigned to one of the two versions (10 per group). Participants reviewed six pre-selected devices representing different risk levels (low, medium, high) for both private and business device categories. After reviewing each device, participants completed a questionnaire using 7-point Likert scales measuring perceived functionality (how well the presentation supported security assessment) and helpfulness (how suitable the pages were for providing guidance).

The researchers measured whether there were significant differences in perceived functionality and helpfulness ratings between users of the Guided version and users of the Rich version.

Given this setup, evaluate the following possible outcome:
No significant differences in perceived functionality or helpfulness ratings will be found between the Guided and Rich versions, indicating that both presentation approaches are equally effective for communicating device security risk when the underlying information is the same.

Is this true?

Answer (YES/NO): YES